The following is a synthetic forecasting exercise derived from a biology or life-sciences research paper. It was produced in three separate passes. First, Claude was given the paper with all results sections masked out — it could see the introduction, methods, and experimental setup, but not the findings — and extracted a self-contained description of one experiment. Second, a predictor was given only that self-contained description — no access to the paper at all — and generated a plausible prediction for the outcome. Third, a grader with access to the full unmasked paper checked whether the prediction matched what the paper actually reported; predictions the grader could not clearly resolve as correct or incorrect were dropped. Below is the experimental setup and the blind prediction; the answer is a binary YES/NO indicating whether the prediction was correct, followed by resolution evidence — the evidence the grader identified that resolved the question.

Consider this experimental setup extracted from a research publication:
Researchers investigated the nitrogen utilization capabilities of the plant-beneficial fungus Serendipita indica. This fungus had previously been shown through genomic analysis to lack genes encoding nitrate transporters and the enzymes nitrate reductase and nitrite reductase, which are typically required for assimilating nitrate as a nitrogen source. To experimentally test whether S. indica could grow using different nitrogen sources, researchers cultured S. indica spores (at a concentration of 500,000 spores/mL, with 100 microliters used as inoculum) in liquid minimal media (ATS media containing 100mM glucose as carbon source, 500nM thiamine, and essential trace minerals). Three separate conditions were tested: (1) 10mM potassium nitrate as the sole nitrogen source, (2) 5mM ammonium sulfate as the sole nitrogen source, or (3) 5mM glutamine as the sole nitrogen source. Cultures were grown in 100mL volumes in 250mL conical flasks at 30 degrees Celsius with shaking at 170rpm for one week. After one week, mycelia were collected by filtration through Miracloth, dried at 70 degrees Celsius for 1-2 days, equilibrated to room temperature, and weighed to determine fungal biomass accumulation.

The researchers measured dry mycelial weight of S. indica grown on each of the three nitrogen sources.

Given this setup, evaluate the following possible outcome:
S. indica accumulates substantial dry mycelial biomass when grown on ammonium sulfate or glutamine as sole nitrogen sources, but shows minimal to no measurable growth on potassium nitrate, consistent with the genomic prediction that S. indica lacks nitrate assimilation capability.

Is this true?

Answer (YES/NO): YES